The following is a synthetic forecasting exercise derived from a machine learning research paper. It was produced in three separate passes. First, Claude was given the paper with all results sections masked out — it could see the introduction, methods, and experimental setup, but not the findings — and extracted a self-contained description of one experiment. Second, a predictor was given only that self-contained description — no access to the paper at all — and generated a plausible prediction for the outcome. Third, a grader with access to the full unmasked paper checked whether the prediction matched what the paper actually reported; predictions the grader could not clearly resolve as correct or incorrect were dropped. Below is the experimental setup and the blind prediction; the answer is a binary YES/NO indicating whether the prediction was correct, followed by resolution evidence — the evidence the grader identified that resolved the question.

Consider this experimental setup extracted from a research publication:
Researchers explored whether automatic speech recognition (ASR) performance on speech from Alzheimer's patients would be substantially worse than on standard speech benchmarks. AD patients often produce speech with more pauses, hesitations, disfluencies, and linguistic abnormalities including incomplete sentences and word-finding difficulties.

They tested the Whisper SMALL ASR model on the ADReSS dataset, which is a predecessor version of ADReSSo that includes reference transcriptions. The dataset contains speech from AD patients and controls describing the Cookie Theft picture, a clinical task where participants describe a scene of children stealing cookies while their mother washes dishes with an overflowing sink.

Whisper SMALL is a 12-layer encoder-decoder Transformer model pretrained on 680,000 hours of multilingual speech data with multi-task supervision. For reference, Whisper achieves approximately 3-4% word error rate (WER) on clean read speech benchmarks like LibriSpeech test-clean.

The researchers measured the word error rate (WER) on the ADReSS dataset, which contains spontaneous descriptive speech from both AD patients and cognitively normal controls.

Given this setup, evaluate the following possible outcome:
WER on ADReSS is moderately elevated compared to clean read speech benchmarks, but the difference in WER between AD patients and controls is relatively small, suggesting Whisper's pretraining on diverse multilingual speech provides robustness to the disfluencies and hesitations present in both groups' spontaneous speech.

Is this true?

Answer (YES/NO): NO